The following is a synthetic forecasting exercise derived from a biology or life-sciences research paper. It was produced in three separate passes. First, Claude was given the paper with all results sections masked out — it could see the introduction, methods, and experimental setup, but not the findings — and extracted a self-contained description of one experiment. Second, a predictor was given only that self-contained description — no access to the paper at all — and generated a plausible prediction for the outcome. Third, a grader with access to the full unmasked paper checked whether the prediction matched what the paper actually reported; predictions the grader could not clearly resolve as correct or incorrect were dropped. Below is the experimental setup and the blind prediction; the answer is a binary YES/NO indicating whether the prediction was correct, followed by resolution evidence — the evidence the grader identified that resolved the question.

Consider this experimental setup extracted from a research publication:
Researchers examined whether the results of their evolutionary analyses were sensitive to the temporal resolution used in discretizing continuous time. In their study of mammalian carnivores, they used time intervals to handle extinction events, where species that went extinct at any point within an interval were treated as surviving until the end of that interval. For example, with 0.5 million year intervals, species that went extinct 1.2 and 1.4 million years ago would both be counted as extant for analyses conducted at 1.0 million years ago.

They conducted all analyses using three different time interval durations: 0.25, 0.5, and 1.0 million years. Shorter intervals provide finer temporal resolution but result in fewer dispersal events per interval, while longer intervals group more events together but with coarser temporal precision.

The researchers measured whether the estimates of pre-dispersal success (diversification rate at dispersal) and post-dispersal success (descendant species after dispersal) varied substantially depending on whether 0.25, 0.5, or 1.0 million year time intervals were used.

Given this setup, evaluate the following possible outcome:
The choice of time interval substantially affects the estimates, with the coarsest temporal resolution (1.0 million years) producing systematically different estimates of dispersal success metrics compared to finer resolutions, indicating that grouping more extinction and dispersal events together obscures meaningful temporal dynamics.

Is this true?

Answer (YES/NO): NO